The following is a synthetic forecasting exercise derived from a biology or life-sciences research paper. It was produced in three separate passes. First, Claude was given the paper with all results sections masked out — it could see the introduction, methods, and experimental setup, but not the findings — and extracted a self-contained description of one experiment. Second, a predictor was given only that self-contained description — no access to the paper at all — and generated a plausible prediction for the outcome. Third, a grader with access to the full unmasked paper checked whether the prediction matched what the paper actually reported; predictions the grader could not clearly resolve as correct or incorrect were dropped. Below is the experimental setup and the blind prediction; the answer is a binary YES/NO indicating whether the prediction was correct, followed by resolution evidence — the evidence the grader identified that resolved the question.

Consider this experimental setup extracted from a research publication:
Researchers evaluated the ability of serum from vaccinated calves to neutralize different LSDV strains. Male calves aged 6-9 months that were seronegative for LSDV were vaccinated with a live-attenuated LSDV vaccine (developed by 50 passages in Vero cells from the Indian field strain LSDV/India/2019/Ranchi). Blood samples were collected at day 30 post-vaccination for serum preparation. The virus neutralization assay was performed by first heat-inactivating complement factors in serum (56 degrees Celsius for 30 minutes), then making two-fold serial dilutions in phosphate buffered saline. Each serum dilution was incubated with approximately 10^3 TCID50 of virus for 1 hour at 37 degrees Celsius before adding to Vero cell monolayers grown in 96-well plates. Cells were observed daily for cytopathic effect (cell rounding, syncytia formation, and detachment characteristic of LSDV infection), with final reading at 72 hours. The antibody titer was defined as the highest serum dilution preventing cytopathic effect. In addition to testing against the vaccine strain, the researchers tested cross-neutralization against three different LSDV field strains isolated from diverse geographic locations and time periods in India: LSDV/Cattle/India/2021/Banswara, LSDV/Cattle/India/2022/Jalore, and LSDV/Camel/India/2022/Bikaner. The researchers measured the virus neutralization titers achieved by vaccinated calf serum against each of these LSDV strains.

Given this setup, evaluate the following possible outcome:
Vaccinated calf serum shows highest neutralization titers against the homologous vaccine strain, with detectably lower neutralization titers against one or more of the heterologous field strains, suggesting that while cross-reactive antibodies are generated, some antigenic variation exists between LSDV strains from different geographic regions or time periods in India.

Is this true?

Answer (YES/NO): NO